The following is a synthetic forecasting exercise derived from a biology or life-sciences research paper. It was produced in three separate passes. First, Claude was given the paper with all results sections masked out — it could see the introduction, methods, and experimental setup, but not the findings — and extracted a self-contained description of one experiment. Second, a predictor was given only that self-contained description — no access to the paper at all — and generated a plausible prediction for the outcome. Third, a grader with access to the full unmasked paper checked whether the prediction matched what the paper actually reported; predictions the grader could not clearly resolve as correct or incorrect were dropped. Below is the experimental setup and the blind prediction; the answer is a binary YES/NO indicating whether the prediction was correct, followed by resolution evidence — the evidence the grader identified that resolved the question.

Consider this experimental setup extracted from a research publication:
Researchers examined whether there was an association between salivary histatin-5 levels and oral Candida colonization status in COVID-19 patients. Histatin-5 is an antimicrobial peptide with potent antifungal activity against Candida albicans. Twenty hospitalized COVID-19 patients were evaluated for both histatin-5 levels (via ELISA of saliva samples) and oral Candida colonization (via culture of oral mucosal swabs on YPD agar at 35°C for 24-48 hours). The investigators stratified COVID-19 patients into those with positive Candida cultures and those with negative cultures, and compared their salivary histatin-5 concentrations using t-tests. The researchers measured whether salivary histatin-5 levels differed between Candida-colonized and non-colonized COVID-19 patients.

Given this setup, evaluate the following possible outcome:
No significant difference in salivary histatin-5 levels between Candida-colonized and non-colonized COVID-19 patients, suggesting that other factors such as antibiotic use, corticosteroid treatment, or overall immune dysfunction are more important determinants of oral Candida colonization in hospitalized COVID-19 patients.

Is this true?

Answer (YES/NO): YES